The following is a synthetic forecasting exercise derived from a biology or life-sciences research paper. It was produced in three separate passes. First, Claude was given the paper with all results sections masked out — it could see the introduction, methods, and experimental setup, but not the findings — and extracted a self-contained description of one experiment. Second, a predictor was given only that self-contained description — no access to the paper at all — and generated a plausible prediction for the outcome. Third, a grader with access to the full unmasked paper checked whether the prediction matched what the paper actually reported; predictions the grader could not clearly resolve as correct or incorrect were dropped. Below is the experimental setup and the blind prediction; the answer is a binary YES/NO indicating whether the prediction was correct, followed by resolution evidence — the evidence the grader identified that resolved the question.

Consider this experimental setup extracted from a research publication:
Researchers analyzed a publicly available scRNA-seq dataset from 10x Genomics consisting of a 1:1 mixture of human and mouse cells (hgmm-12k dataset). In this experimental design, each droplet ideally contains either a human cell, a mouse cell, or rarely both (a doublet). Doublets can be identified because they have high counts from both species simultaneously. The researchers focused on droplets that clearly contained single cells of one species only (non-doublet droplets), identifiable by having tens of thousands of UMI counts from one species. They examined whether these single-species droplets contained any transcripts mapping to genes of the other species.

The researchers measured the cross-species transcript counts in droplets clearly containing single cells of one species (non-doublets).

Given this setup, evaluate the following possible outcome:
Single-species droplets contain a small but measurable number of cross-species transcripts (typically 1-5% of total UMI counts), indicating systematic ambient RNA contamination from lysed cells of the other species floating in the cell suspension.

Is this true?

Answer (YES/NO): NO